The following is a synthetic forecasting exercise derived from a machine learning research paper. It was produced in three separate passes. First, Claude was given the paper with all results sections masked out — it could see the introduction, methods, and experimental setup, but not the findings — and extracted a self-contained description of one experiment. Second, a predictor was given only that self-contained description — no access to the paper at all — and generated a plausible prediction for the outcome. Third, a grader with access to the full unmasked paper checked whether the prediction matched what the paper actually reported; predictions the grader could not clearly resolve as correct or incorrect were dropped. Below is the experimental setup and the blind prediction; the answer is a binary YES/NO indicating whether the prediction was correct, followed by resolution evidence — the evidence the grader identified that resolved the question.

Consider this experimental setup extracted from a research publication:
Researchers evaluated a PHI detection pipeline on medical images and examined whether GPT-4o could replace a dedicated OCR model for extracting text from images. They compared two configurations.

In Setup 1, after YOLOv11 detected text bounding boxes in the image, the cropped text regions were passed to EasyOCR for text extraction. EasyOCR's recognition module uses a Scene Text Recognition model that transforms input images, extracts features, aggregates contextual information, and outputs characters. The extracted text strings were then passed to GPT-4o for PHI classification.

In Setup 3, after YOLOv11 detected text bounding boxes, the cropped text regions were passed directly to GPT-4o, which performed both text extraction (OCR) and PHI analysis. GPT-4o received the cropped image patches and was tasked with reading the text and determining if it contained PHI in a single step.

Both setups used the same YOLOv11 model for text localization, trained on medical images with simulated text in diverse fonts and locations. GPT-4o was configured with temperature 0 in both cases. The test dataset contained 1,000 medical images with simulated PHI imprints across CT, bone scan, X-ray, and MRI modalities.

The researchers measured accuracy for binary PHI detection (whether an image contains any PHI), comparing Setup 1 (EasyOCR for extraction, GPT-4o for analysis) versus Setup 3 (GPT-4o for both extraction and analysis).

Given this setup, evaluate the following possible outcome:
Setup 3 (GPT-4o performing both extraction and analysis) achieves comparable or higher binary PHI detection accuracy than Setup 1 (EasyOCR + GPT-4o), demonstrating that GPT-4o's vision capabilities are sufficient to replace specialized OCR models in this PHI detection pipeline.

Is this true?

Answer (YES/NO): YES